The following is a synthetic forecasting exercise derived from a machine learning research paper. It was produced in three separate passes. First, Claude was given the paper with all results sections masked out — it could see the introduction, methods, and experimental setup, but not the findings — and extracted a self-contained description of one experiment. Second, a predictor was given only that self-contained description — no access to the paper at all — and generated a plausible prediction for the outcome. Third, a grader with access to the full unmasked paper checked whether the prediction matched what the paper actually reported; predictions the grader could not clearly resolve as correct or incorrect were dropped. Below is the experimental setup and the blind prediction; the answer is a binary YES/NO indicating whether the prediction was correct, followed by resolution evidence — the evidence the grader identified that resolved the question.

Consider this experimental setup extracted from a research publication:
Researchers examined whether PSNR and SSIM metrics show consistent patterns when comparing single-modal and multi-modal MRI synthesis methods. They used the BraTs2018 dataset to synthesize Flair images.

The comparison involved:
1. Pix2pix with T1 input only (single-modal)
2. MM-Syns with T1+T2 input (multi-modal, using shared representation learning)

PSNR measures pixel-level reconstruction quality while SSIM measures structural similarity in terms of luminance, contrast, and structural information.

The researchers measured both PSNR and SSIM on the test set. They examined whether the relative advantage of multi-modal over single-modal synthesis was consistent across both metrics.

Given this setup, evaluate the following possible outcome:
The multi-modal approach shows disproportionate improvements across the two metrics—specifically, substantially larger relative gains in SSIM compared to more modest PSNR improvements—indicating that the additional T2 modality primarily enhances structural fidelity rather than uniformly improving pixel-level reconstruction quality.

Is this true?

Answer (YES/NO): NO